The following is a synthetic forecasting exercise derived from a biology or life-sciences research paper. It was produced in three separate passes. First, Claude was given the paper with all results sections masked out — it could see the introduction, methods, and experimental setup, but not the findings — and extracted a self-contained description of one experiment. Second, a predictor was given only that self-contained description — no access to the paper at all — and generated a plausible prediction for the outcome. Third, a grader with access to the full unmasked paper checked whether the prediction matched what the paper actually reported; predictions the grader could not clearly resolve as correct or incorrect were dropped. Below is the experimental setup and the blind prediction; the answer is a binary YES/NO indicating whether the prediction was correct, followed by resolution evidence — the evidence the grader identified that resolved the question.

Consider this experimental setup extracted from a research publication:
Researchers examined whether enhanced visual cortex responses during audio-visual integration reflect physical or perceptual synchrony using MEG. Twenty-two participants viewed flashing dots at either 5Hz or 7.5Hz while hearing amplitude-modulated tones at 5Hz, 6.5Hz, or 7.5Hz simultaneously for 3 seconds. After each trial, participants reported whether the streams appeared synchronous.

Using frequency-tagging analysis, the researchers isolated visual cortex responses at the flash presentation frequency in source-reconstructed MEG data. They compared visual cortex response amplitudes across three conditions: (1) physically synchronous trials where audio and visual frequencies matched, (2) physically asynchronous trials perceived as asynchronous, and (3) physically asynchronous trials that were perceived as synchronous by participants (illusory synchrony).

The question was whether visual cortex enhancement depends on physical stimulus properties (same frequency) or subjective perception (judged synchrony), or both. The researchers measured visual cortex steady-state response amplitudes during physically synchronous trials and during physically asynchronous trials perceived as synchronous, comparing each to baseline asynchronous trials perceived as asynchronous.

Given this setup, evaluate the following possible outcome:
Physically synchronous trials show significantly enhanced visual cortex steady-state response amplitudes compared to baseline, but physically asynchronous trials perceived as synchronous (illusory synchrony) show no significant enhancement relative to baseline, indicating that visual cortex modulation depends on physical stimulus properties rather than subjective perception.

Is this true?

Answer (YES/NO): NO